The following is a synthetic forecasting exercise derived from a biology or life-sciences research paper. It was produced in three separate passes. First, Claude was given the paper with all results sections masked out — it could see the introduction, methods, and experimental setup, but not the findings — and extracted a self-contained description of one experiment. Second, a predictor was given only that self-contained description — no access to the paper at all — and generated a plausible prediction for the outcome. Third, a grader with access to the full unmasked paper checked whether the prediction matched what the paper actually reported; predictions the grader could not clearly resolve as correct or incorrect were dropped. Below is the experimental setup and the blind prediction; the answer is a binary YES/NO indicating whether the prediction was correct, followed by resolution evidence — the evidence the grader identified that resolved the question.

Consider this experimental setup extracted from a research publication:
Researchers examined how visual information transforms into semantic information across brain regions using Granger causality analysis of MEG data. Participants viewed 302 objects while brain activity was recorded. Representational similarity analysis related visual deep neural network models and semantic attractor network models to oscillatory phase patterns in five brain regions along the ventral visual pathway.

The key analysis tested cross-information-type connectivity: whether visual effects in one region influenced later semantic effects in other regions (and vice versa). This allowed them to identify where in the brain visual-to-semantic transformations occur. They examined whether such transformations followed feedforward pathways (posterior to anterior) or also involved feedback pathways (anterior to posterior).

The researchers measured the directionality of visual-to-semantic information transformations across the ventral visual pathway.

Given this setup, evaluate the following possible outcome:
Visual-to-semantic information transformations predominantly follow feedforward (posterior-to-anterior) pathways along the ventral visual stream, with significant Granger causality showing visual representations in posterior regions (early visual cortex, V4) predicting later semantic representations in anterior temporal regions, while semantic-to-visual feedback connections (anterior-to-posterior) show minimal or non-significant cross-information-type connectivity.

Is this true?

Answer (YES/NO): NO